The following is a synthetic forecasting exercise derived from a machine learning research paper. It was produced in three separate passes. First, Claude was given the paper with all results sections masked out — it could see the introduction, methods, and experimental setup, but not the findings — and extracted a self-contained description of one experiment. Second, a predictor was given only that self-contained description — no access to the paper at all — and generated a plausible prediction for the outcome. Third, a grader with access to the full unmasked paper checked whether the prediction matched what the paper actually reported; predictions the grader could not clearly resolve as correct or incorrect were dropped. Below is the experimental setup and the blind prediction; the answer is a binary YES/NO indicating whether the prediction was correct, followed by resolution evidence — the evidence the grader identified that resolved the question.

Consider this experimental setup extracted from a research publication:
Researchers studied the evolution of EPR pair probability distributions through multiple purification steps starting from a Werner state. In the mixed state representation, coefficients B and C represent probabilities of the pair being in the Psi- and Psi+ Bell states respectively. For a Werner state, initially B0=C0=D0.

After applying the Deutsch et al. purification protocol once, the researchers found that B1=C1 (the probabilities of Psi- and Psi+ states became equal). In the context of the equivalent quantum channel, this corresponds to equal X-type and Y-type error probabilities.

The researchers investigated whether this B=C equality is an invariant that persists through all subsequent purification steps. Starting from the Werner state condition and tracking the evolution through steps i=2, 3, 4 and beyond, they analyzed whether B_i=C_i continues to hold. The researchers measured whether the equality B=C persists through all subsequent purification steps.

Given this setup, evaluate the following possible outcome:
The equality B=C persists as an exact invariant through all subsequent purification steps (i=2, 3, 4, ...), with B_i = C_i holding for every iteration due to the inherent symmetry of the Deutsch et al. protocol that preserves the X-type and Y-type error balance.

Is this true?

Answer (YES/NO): NO